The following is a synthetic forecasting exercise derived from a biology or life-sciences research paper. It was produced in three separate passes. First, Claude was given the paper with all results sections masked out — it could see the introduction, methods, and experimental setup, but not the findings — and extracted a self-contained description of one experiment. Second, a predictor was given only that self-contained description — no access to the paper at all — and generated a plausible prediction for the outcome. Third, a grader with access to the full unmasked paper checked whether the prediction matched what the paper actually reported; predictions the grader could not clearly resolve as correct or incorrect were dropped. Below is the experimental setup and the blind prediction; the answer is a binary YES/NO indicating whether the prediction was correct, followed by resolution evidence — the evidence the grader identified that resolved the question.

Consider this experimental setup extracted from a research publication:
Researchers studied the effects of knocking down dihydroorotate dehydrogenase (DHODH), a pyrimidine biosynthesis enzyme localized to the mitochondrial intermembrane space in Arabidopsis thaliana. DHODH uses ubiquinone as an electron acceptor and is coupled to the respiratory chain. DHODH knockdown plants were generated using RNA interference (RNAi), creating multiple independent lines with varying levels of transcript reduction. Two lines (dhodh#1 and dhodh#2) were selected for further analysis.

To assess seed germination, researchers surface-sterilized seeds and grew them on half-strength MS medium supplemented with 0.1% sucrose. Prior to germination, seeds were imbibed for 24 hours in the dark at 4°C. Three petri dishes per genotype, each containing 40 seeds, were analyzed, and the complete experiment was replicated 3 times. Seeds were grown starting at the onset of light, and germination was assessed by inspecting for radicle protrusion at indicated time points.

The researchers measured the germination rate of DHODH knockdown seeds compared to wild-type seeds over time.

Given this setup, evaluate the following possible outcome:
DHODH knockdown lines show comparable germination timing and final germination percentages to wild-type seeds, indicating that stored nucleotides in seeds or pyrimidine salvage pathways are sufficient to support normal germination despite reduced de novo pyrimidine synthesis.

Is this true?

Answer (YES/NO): NO